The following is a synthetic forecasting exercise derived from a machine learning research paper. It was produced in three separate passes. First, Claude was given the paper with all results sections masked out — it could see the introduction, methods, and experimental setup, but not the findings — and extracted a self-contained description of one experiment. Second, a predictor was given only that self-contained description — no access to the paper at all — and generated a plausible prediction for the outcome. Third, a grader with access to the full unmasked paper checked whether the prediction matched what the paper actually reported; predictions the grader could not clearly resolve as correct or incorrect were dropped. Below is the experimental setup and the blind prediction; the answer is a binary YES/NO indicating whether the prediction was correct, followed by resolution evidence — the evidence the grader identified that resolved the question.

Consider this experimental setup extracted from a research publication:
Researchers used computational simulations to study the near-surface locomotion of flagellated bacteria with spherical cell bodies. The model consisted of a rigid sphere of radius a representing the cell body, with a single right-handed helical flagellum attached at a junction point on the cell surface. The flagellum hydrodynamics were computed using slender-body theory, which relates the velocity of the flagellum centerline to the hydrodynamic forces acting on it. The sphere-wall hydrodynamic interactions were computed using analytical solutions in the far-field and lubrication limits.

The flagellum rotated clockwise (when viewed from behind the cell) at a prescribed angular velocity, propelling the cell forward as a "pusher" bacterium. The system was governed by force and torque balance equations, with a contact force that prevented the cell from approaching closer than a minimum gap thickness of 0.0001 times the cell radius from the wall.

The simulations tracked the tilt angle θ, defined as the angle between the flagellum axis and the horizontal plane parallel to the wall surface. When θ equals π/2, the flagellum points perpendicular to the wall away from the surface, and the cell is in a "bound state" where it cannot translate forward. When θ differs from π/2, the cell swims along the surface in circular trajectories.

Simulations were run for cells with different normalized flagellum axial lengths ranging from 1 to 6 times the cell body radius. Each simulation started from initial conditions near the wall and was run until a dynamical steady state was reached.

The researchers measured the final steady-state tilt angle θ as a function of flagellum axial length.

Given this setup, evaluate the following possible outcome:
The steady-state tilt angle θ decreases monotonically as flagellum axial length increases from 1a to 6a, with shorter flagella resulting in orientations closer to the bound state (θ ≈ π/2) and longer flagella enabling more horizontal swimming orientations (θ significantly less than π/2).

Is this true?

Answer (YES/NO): NO